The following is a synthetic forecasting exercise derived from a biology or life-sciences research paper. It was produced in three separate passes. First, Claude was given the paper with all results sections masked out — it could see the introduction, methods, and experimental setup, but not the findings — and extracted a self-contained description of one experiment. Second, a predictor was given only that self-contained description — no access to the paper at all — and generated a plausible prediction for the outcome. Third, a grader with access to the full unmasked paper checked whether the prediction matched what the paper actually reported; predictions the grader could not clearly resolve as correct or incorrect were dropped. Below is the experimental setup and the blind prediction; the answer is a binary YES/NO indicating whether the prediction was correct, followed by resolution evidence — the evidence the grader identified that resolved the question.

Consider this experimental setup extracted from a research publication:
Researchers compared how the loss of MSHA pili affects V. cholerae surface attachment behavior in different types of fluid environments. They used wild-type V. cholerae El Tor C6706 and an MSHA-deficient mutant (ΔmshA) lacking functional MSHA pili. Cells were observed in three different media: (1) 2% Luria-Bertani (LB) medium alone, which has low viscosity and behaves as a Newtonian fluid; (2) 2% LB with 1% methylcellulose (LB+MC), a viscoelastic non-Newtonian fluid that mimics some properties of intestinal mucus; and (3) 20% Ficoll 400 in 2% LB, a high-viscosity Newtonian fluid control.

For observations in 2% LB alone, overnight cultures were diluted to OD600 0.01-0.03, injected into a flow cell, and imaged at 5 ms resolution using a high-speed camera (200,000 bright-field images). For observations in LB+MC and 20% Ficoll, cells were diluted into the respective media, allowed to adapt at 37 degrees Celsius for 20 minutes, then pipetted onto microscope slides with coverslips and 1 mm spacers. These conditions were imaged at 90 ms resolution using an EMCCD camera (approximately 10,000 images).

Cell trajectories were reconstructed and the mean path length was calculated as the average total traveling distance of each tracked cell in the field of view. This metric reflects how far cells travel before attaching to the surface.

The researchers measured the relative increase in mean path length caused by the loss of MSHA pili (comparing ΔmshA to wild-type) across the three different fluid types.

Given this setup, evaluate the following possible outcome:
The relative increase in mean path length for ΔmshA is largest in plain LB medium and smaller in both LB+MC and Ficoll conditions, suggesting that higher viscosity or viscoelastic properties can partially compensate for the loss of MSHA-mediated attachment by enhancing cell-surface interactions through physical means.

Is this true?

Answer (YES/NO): NO